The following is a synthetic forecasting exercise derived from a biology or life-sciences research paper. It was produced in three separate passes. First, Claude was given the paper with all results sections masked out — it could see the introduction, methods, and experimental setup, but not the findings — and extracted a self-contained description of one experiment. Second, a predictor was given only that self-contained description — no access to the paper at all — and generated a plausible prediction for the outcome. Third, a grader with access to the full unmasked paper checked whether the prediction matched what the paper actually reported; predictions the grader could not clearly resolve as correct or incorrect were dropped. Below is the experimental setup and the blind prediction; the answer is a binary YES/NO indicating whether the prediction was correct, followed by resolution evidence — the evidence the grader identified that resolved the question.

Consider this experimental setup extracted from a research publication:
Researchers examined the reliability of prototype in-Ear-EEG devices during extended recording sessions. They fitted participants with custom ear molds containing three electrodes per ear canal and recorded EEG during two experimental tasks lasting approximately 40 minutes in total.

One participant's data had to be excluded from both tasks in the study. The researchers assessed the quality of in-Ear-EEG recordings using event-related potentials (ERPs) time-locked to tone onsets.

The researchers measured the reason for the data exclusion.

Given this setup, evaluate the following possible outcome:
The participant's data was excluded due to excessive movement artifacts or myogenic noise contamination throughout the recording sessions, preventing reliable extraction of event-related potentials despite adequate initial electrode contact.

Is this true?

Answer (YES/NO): NO